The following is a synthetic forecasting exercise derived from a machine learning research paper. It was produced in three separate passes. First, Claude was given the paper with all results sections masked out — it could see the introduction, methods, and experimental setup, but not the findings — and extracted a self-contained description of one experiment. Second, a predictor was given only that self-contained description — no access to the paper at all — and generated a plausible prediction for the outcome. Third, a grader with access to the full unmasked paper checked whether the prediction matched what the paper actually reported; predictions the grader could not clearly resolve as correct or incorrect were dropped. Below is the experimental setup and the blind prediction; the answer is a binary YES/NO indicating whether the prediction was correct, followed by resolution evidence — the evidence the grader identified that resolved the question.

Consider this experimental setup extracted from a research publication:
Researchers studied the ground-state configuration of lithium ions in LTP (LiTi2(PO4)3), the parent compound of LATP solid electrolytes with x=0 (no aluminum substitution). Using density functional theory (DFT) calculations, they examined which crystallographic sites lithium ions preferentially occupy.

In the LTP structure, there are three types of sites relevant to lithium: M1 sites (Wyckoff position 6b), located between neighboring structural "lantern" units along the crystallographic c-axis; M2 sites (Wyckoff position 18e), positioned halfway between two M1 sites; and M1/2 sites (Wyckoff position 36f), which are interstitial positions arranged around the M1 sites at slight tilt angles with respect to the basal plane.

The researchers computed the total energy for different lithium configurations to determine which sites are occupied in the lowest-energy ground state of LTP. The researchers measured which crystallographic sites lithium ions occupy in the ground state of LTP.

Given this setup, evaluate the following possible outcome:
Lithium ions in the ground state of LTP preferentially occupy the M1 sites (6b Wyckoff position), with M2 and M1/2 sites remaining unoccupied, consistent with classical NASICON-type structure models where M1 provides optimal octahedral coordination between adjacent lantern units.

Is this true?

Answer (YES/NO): YES